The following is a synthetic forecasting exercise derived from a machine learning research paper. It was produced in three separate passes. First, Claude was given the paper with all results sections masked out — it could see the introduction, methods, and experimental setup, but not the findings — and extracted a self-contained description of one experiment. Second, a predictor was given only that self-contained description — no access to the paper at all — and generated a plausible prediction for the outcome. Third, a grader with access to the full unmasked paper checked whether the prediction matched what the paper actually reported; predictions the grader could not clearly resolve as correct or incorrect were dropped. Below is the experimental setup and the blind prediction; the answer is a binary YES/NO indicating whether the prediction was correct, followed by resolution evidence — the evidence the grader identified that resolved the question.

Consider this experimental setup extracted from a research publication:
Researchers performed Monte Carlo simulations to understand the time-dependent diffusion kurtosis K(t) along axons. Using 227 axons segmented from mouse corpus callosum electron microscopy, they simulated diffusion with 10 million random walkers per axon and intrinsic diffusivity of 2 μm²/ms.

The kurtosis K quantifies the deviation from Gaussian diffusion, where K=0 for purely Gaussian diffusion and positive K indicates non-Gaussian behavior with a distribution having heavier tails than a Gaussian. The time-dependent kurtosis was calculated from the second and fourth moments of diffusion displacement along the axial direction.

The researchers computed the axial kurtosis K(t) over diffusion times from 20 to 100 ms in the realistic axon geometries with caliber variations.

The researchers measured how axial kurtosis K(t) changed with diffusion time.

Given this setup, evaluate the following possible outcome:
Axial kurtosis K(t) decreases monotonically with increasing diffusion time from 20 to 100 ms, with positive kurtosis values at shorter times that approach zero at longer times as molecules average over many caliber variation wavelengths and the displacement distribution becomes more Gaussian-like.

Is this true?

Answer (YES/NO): NO